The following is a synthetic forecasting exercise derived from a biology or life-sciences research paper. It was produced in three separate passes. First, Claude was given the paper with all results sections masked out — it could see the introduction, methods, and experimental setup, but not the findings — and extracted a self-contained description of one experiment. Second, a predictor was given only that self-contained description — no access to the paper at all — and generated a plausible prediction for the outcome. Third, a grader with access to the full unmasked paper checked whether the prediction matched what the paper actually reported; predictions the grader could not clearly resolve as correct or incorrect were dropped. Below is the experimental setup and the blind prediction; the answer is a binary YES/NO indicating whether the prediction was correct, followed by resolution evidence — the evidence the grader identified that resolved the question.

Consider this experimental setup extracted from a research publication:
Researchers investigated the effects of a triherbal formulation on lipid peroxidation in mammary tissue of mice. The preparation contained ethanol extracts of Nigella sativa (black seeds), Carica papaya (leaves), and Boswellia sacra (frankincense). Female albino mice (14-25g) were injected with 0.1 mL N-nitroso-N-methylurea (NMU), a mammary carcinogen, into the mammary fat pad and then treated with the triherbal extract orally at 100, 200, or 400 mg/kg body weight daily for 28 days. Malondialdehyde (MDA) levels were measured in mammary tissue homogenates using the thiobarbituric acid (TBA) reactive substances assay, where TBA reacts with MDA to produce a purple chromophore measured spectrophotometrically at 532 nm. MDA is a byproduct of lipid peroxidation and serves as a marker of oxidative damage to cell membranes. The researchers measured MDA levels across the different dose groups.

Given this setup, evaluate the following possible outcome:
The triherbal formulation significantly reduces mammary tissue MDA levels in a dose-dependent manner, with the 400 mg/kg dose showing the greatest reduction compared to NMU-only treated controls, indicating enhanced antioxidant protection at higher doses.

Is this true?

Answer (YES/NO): NO